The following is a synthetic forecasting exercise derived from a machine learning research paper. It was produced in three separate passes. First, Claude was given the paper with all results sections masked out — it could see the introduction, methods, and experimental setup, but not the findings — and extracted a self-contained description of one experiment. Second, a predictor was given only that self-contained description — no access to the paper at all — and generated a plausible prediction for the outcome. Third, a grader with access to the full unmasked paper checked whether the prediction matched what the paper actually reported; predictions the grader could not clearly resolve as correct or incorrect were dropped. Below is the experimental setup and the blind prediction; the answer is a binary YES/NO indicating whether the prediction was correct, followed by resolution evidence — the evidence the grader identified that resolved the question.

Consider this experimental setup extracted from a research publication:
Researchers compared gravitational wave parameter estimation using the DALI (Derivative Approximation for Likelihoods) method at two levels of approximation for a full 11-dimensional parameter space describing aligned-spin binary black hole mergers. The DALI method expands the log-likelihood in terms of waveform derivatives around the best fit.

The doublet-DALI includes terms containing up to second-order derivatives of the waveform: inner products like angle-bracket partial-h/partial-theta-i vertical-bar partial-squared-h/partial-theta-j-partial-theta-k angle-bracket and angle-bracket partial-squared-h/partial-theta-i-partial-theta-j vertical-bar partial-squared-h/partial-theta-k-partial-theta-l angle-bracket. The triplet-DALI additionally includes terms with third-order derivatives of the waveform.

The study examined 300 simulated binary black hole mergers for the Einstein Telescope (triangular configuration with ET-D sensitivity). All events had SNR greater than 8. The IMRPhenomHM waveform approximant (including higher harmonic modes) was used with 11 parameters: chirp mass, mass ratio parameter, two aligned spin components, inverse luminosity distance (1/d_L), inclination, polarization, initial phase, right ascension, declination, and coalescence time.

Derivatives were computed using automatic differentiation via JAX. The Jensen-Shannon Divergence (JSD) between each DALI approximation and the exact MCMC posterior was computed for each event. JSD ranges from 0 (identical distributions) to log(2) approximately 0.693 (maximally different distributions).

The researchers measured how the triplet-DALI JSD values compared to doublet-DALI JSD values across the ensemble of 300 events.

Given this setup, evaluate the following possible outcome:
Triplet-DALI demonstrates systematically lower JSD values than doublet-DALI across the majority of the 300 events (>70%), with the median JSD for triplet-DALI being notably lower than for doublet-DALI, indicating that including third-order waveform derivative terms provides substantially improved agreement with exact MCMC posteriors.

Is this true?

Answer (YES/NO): NO